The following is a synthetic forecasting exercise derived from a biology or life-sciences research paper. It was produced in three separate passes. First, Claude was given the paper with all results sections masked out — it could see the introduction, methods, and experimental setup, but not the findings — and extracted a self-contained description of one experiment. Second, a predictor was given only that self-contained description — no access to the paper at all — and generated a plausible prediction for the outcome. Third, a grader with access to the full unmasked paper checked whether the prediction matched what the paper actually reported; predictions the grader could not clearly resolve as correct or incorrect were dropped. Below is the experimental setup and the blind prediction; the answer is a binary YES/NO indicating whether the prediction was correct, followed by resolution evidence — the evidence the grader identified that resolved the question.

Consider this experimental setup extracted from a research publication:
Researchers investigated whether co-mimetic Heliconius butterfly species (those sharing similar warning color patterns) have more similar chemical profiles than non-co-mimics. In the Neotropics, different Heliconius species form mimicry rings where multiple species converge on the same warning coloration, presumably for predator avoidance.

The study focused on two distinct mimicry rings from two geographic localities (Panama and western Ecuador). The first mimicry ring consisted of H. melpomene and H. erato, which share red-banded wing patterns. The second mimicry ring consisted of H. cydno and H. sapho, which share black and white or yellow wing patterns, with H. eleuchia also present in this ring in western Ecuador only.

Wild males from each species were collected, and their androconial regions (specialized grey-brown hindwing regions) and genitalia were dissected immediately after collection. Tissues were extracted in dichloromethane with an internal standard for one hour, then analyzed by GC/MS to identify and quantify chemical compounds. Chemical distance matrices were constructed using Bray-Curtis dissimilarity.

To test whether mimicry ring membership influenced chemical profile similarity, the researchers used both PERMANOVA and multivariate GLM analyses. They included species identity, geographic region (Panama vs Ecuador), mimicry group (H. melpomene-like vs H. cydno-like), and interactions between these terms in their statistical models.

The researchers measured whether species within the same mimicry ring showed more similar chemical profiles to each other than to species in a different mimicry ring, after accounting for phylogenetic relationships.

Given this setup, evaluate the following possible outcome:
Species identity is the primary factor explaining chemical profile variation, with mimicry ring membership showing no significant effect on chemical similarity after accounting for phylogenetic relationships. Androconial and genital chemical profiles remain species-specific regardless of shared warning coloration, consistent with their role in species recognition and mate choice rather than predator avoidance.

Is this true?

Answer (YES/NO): YES